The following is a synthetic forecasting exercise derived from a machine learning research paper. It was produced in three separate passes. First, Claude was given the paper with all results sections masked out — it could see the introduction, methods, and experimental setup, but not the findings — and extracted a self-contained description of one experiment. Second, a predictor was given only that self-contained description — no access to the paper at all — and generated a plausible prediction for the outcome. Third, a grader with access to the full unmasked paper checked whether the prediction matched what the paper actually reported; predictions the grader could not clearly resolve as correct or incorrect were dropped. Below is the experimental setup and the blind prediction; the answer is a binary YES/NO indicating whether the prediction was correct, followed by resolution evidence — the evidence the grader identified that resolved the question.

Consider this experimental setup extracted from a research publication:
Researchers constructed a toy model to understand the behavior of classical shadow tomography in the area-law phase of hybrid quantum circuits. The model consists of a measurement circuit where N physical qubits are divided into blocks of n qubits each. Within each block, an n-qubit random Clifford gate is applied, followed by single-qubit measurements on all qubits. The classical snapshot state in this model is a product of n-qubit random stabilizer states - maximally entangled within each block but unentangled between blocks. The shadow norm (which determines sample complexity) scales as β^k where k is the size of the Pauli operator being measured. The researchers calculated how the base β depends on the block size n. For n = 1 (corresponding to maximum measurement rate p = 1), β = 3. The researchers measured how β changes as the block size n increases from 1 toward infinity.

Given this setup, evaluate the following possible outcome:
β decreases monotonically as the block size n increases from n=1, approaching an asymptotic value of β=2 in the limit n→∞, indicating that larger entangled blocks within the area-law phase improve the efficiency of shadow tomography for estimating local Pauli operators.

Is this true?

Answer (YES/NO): YES